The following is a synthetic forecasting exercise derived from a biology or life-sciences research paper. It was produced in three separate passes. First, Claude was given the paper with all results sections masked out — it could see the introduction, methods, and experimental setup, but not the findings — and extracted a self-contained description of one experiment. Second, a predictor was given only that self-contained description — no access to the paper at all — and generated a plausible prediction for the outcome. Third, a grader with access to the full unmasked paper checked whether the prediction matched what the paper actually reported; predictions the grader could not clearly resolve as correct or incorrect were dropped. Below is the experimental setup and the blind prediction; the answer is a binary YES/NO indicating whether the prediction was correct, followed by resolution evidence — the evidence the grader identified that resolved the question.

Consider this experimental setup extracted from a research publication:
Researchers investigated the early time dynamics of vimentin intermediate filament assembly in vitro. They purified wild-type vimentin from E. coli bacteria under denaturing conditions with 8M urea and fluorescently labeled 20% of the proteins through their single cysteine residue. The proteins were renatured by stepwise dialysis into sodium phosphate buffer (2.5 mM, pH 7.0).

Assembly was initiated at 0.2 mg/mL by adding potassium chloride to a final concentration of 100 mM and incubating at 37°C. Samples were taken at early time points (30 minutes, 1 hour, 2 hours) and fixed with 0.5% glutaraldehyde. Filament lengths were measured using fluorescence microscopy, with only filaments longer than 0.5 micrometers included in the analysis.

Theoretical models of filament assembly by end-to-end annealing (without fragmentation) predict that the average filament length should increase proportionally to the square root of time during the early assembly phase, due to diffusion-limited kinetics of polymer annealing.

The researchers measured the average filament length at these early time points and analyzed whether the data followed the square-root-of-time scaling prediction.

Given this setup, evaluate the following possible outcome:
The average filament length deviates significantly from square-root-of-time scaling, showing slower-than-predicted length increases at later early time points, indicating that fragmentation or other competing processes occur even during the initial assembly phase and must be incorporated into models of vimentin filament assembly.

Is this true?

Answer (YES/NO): NO